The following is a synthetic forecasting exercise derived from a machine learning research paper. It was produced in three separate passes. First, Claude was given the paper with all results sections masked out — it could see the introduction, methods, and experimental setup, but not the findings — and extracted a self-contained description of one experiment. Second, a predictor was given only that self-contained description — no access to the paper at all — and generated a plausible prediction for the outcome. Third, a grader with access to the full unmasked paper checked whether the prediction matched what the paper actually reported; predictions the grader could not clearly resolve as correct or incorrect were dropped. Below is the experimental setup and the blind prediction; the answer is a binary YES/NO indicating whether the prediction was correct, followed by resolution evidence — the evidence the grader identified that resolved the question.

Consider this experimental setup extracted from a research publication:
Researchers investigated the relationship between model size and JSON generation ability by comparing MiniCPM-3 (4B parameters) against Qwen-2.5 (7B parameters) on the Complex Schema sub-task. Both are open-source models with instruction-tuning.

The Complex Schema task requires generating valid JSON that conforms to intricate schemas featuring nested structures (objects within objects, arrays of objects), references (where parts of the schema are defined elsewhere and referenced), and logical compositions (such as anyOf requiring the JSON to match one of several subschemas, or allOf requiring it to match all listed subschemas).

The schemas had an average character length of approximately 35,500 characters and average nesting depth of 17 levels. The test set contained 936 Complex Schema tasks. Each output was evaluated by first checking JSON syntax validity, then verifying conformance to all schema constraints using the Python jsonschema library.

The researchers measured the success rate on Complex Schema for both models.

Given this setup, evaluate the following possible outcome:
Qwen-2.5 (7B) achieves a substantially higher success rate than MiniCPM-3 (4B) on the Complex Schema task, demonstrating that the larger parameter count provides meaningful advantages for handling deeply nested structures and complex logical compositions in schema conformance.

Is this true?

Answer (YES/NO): YES